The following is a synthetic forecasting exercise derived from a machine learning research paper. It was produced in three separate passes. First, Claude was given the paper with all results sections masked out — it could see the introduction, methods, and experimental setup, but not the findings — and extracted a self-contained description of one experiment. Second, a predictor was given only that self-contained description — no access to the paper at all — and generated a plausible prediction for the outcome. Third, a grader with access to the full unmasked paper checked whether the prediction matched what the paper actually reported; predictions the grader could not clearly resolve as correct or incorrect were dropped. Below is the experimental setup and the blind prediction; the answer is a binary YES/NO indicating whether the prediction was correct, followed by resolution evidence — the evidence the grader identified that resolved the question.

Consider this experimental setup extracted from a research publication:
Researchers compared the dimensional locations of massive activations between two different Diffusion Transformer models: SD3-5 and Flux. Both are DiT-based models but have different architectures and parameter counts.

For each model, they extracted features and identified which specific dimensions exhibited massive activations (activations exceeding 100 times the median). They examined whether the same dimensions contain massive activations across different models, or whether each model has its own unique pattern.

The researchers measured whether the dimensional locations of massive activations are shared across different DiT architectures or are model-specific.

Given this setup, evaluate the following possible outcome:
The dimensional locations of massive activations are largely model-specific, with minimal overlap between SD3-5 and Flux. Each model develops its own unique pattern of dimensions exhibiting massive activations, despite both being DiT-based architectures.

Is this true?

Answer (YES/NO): YES